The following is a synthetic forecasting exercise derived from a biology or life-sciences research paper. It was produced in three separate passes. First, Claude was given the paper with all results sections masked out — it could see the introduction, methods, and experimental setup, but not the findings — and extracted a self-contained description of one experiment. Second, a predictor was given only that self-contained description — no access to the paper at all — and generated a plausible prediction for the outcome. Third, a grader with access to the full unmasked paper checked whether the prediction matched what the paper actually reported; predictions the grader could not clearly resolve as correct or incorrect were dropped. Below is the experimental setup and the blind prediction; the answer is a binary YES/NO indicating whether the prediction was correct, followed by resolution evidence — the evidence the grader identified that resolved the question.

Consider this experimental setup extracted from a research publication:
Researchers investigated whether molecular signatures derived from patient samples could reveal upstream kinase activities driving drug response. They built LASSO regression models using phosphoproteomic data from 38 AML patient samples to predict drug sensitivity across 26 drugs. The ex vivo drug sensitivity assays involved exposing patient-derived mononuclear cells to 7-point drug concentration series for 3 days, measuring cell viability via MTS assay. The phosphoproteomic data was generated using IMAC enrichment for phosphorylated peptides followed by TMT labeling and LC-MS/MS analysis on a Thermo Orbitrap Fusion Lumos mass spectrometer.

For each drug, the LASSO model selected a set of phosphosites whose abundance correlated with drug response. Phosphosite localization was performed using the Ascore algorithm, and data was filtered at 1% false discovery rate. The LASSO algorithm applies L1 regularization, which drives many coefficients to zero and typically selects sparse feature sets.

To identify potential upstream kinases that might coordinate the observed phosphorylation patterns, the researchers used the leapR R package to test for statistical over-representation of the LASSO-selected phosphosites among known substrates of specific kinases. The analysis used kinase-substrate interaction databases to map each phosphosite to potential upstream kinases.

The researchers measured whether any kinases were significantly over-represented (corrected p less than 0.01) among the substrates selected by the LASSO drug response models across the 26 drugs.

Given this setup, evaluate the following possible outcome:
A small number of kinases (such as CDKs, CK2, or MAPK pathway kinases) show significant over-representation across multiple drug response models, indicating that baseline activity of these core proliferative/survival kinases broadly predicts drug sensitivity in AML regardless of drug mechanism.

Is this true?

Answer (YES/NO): NO